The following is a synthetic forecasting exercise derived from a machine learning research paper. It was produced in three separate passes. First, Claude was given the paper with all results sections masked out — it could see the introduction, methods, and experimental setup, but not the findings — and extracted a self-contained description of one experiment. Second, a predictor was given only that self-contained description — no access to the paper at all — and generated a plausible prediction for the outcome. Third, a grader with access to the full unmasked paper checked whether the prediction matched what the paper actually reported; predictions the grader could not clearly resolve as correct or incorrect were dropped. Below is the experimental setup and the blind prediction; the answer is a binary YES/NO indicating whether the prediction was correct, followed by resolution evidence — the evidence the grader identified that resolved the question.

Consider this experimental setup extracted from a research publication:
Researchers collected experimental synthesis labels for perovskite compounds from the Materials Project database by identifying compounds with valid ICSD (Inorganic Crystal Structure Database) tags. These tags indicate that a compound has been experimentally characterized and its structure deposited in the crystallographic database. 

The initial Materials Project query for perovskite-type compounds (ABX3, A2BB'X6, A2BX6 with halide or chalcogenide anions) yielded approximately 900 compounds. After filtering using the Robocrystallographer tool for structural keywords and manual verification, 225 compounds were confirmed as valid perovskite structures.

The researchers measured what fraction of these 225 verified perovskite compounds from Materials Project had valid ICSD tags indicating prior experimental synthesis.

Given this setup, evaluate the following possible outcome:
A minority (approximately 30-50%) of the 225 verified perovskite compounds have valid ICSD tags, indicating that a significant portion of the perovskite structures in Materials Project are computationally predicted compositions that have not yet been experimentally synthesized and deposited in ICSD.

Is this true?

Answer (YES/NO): NO